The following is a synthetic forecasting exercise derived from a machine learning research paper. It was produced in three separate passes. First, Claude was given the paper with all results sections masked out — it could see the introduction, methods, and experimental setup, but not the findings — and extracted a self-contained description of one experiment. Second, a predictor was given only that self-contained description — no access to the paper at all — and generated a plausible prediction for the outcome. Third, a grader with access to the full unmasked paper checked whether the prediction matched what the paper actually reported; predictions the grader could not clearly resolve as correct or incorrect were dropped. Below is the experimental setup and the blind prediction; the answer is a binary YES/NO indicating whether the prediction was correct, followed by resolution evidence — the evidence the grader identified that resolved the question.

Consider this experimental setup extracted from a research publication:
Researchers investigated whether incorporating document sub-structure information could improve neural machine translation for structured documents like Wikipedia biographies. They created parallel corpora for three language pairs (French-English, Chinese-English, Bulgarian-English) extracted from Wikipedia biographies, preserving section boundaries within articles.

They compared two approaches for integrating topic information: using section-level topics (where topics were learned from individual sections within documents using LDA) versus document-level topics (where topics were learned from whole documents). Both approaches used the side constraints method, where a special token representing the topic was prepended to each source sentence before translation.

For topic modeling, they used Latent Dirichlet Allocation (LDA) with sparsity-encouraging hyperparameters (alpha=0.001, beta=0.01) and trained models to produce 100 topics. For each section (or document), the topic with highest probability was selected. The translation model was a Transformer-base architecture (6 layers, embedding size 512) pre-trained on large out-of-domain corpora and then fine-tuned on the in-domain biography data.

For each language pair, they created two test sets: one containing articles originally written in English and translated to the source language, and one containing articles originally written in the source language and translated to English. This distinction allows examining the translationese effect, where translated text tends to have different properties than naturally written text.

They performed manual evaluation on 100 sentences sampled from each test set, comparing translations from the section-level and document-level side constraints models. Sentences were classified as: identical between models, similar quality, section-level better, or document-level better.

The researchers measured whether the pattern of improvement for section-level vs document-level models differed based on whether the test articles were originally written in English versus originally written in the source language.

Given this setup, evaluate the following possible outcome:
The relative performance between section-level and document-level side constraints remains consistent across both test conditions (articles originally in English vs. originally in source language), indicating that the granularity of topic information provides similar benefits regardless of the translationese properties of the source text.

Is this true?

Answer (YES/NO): NO